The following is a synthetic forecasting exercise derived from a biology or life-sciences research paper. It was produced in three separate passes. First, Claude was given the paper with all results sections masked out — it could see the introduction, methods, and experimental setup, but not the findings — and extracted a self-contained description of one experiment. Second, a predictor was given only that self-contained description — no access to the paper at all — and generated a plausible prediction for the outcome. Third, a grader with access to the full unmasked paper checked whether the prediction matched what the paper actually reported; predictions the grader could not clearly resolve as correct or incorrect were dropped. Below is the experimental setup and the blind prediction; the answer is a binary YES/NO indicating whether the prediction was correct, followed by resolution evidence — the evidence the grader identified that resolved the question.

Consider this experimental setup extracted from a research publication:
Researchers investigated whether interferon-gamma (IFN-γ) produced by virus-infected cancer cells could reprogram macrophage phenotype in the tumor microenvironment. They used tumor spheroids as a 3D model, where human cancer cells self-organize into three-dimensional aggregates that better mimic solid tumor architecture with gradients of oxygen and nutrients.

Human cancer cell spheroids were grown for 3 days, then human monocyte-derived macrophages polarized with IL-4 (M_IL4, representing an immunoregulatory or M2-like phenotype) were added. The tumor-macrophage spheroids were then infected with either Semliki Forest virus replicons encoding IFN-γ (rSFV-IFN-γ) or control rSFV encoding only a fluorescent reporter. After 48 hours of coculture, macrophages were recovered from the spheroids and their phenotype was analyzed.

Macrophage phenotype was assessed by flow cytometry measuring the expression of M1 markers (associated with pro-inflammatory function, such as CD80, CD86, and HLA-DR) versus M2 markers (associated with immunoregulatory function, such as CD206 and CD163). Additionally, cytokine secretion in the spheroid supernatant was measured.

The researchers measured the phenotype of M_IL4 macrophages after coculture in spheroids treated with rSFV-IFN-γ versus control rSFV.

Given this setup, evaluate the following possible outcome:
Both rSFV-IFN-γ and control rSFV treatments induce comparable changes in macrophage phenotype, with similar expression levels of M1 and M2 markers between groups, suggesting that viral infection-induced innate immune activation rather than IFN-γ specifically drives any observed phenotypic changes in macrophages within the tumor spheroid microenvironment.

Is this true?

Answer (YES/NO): NO